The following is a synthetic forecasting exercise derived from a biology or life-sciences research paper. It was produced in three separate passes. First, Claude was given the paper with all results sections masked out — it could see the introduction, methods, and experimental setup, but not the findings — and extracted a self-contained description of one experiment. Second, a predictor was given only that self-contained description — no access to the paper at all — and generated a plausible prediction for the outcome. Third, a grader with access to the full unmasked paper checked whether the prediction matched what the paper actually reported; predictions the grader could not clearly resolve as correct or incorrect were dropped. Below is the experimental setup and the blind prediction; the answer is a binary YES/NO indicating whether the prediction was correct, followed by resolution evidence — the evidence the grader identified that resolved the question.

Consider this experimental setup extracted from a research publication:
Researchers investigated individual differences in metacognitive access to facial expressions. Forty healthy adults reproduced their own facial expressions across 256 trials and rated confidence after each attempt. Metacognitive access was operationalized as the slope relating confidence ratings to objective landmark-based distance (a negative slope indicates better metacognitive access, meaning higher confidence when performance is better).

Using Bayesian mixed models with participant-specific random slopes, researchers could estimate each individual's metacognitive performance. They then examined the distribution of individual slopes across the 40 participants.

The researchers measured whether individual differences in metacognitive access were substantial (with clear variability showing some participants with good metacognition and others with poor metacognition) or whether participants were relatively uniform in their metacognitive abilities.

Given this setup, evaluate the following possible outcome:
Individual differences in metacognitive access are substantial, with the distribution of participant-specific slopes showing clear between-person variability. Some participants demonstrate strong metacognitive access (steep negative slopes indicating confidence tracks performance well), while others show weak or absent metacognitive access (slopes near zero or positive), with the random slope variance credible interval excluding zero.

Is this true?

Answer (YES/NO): NO